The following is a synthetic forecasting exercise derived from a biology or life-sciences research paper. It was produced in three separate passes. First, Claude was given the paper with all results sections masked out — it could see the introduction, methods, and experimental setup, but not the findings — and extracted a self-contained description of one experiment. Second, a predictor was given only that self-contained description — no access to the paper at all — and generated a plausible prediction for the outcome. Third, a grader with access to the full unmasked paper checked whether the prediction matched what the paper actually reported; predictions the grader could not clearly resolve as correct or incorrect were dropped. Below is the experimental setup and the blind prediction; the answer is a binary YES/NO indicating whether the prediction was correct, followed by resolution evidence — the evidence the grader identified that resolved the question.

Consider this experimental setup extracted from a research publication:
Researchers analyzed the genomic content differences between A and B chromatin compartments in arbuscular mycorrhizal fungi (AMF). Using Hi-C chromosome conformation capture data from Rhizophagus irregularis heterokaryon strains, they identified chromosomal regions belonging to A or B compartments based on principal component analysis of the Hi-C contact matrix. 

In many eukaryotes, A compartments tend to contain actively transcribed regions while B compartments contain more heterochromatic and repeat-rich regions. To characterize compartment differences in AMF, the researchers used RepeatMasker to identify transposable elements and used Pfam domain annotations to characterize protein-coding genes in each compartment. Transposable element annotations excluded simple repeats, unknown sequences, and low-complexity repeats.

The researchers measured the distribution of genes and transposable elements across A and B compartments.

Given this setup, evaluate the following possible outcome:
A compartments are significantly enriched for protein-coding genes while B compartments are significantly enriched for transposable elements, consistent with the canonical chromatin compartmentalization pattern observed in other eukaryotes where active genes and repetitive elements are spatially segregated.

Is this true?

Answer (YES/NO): YES